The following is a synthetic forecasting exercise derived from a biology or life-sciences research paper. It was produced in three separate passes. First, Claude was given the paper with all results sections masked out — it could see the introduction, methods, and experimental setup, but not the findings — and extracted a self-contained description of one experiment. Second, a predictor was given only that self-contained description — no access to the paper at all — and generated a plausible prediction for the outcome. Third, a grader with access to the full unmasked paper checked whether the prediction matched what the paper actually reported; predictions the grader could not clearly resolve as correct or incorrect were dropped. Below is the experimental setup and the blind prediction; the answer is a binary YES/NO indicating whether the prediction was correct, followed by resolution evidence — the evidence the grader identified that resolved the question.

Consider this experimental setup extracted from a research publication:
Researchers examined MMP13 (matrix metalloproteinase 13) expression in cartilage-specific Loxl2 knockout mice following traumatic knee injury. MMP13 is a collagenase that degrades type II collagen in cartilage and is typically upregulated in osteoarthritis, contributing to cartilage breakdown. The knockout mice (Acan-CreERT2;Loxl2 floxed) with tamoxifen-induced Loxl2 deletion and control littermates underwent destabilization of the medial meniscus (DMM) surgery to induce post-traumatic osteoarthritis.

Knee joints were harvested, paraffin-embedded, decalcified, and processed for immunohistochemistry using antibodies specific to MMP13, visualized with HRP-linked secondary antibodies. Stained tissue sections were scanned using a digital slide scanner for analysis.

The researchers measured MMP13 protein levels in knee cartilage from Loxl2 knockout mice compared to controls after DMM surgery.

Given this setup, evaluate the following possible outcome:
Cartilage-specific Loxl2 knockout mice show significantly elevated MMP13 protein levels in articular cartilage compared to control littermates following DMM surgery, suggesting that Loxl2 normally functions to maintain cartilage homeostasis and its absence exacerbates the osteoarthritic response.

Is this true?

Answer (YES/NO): YES